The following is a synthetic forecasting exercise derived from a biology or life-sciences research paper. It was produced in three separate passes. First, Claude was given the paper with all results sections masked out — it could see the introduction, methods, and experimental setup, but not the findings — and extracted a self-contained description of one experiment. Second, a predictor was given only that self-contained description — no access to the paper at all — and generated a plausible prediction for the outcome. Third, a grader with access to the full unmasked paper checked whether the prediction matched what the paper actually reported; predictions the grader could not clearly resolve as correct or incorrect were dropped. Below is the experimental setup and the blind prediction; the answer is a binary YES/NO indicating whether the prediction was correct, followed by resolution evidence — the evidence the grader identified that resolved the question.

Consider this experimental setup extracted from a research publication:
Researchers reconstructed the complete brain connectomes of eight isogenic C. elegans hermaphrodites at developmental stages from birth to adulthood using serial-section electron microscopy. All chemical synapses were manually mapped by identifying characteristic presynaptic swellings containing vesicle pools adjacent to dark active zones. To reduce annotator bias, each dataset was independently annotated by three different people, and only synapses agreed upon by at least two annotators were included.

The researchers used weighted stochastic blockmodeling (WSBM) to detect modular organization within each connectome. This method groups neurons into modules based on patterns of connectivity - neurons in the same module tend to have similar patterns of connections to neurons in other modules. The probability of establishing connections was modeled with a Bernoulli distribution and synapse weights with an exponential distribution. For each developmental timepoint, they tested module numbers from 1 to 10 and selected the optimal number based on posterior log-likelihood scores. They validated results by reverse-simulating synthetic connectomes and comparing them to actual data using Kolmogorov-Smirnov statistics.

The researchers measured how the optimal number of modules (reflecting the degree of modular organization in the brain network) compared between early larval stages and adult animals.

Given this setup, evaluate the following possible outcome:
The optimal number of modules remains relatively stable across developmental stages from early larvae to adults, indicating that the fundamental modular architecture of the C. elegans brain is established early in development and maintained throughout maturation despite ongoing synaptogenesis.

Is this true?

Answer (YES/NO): NO